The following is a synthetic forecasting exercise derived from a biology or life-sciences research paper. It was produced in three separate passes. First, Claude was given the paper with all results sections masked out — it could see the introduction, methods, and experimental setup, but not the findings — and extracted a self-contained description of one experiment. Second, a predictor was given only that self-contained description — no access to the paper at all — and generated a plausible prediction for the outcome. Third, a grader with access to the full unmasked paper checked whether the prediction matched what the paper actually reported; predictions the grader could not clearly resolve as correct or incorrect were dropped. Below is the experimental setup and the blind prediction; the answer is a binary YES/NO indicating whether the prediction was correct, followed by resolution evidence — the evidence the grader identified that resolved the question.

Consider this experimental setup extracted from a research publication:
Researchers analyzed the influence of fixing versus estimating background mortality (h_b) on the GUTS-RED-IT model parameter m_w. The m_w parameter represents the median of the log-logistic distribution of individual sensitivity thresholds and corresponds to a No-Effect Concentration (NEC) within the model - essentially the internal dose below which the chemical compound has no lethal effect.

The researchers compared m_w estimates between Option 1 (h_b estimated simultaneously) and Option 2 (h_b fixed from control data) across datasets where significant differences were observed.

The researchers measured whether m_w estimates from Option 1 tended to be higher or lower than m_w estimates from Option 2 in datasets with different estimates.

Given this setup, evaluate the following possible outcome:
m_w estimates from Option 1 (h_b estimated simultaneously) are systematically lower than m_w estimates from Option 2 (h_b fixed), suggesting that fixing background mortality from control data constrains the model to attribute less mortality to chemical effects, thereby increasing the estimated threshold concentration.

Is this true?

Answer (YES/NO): NO